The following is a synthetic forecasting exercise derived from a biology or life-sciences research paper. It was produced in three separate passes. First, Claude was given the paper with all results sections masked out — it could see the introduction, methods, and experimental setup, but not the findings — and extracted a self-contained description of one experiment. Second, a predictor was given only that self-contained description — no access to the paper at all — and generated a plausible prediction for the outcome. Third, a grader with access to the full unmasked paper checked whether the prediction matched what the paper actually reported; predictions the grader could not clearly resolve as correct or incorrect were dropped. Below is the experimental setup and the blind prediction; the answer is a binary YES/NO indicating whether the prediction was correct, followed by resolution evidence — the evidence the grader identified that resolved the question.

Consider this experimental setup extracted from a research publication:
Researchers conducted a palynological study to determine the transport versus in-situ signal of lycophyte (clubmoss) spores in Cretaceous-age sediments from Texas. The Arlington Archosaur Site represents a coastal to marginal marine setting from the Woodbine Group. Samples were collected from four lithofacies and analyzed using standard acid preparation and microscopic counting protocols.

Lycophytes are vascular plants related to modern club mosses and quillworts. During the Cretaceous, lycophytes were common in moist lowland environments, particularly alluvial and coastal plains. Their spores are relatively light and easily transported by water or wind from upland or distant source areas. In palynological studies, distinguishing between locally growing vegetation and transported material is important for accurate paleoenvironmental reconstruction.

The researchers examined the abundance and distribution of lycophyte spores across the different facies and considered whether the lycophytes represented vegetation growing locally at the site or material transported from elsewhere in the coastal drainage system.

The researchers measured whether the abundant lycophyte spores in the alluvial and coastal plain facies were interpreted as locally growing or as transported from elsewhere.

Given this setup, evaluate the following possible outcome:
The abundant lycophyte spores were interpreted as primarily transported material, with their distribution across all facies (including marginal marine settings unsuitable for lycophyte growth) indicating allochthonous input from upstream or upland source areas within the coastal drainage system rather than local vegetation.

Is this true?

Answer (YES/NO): YES